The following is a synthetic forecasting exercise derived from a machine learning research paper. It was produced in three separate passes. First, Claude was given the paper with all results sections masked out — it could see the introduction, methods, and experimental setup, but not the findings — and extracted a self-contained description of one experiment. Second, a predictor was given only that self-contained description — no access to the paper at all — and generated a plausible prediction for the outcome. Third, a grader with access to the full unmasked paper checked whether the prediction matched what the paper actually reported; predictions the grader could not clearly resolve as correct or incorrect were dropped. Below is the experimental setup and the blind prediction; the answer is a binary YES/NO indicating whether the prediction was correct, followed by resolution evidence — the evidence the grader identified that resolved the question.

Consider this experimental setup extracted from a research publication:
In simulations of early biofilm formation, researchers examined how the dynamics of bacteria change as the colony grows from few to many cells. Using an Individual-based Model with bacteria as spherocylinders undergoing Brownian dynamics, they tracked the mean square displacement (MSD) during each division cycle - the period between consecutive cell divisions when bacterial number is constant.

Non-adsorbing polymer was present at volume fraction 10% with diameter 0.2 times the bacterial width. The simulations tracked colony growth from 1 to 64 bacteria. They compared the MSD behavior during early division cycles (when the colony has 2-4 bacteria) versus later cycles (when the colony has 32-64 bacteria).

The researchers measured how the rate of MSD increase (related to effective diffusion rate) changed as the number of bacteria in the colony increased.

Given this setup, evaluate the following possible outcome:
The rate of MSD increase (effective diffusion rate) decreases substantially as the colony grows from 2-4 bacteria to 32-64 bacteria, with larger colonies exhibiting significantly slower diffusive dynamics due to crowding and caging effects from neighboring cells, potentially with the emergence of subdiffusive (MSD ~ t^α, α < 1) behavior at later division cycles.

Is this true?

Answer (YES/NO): NO